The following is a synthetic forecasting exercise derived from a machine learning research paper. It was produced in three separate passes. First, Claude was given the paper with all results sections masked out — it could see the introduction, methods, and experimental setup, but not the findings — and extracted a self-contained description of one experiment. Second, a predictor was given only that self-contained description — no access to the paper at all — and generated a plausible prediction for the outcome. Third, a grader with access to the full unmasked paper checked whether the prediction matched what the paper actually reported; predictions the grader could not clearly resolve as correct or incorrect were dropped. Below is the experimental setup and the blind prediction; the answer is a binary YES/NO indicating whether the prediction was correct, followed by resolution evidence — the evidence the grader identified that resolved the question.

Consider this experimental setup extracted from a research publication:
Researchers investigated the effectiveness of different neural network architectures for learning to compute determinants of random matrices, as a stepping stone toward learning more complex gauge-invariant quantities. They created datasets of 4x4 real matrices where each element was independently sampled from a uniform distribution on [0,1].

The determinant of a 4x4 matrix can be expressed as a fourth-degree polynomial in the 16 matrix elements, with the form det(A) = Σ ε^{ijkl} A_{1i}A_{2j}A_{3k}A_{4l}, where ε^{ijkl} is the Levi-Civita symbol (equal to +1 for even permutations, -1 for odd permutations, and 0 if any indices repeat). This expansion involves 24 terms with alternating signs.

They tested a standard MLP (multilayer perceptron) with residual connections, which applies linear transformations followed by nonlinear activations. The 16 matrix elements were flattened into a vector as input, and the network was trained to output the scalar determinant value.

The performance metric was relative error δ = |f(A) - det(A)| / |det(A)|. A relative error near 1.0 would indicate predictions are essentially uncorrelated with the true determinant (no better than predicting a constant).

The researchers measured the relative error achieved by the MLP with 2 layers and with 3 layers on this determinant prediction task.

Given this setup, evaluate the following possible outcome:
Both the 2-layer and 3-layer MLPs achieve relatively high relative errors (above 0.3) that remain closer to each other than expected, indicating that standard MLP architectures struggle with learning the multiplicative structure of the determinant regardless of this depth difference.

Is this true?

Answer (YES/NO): YES